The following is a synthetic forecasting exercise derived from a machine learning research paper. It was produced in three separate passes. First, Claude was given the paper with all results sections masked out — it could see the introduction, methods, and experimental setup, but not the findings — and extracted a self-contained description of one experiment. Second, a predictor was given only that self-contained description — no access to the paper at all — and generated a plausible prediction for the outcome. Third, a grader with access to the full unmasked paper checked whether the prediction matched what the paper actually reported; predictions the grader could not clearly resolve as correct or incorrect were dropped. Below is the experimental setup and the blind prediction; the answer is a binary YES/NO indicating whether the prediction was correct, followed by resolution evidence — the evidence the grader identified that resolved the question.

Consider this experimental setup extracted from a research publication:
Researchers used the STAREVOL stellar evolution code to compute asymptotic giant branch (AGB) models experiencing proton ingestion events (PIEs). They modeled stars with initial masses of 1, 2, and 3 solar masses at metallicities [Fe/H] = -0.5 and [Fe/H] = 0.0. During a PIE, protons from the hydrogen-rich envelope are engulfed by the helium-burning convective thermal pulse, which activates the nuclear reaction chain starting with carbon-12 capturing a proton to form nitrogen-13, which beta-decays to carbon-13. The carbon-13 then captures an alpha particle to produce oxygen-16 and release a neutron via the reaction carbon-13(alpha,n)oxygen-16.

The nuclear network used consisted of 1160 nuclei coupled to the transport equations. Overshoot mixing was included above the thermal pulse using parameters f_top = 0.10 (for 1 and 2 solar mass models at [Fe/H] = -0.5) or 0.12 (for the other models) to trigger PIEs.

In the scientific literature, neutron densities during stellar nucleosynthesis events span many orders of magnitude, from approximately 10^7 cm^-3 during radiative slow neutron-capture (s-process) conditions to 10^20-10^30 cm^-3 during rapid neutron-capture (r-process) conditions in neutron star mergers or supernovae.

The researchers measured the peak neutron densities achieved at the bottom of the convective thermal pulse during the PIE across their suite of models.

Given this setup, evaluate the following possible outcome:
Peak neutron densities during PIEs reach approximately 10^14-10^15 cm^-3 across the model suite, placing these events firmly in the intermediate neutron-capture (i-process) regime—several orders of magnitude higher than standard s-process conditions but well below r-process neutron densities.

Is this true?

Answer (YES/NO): NO